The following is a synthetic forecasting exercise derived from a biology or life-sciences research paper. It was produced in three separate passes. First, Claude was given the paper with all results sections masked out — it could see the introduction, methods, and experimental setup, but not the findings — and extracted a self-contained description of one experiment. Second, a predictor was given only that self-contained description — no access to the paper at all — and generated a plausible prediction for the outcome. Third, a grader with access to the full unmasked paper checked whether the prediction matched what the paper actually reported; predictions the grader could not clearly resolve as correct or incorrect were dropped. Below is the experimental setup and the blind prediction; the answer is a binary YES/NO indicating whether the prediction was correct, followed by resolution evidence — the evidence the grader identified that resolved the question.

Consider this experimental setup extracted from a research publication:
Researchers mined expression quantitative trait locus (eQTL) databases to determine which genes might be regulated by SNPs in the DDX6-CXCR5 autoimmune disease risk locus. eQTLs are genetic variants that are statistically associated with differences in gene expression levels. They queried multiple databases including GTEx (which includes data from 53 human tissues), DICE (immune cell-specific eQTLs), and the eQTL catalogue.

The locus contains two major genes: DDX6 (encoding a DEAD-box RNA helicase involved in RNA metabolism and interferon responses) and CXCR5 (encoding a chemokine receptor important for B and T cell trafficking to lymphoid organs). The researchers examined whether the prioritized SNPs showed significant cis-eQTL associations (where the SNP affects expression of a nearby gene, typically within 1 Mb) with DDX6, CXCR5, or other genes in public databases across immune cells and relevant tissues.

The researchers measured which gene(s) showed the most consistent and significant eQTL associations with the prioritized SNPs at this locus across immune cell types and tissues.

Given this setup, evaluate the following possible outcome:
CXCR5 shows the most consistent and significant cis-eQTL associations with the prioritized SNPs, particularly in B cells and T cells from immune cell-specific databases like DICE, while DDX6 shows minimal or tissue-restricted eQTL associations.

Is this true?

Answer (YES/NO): NO